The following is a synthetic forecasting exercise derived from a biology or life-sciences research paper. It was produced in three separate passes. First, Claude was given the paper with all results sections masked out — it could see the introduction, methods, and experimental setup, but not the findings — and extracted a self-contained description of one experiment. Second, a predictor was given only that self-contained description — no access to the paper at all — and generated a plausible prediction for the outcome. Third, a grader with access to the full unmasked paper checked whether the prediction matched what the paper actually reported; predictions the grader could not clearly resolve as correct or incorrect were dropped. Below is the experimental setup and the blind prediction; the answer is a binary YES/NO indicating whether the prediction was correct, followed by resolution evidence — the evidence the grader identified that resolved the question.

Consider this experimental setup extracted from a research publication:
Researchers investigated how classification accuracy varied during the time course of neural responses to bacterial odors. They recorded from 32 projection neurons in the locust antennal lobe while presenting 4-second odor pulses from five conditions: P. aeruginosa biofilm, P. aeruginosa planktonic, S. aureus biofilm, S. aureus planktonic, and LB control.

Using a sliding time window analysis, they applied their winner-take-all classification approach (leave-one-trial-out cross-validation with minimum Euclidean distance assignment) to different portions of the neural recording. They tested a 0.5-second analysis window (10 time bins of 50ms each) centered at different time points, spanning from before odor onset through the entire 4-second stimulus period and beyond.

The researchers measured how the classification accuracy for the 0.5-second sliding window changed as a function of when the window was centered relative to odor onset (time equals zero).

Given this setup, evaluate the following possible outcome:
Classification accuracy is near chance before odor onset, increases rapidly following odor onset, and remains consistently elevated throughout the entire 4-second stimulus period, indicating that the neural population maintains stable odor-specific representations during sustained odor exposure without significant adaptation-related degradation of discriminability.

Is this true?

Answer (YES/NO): NO